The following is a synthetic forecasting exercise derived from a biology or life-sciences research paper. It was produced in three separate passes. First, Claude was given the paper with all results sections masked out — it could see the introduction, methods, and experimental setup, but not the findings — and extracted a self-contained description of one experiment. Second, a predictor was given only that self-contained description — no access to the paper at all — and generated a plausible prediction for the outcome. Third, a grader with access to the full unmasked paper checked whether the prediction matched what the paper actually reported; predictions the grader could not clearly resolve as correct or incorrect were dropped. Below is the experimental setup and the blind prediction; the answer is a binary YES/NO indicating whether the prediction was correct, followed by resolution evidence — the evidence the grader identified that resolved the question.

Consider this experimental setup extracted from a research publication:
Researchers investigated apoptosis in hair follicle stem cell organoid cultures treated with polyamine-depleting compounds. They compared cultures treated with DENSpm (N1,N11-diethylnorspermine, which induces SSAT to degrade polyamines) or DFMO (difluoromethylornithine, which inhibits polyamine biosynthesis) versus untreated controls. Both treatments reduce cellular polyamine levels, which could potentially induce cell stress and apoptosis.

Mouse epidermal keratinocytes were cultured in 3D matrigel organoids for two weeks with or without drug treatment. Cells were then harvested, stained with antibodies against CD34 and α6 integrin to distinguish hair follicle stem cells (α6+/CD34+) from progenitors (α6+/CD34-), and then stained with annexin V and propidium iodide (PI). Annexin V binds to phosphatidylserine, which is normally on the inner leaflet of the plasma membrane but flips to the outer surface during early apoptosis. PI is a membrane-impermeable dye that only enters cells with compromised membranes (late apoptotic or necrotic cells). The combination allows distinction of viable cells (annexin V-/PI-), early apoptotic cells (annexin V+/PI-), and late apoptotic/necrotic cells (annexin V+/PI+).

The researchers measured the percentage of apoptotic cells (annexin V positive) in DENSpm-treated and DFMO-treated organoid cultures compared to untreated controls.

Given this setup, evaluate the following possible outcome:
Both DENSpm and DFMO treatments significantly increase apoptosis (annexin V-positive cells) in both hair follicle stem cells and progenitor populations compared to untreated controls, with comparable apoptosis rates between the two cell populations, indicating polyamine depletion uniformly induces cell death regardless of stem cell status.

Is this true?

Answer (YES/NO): NO